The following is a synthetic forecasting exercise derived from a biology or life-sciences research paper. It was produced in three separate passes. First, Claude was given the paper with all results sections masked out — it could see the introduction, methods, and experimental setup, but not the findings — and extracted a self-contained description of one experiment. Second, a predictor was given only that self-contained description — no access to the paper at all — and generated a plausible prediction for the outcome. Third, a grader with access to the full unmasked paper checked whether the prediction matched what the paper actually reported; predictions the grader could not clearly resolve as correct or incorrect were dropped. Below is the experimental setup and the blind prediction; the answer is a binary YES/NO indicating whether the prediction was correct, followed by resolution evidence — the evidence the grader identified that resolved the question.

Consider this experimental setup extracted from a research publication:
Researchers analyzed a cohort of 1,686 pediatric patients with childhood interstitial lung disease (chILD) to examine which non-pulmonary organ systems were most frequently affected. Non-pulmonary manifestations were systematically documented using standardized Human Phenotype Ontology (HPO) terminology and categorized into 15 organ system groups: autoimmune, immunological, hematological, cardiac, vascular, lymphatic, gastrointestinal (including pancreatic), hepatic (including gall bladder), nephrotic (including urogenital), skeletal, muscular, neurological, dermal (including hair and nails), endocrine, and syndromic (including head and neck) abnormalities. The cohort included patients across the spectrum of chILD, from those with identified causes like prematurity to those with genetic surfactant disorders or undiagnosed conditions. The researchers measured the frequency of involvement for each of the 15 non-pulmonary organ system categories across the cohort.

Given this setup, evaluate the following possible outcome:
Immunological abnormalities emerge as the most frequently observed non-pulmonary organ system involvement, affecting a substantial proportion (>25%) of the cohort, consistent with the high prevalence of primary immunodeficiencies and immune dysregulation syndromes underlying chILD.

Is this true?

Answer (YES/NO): NO